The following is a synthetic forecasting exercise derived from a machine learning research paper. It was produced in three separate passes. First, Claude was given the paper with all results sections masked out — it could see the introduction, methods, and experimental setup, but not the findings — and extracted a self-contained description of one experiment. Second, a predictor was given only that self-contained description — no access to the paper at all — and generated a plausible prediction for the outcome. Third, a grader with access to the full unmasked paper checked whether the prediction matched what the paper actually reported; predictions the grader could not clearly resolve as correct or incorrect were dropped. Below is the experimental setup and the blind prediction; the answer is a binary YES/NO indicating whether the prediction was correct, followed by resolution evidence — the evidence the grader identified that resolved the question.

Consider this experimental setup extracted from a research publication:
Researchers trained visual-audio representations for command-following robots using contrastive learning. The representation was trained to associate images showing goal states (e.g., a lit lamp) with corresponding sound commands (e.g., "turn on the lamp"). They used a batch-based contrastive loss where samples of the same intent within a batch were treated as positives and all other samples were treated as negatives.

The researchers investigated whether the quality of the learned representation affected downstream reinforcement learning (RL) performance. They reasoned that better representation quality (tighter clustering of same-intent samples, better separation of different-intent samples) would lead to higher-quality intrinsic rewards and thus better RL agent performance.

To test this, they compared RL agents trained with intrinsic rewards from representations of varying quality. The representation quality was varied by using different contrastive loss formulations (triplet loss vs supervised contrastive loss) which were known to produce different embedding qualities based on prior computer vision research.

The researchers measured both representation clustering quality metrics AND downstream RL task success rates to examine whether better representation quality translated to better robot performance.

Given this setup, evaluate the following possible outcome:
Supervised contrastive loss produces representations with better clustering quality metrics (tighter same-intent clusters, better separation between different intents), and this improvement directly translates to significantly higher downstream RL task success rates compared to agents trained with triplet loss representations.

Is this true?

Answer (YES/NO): NO